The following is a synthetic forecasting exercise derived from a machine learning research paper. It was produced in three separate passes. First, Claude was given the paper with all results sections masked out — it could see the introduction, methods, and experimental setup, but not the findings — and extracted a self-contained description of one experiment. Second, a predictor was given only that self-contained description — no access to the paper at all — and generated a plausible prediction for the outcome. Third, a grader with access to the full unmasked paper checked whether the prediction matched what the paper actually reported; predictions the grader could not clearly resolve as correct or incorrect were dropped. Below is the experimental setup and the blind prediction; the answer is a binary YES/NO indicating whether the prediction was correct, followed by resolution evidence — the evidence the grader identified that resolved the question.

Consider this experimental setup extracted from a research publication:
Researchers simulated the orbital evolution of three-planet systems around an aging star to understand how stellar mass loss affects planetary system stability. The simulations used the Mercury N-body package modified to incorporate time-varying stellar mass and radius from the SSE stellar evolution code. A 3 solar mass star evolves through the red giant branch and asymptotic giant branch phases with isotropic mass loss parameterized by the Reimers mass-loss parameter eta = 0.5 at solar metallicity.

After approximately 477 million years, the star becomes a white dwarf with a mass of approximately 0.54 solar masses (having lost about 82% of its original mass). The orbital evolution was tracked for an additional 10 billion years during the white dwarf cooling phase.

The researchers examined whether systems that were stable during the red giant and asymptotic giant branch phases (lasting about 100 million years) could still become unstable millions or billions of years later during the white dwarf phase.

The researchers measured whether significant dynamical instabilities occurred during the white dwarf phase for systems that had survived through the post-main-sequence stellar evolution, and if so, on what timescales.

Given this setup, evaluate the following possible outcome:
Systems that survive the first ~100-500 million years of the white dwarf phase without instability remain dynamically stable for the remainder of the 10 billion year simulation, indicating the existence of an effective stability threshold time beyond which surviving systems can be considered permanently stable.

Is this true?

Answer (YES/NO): NO